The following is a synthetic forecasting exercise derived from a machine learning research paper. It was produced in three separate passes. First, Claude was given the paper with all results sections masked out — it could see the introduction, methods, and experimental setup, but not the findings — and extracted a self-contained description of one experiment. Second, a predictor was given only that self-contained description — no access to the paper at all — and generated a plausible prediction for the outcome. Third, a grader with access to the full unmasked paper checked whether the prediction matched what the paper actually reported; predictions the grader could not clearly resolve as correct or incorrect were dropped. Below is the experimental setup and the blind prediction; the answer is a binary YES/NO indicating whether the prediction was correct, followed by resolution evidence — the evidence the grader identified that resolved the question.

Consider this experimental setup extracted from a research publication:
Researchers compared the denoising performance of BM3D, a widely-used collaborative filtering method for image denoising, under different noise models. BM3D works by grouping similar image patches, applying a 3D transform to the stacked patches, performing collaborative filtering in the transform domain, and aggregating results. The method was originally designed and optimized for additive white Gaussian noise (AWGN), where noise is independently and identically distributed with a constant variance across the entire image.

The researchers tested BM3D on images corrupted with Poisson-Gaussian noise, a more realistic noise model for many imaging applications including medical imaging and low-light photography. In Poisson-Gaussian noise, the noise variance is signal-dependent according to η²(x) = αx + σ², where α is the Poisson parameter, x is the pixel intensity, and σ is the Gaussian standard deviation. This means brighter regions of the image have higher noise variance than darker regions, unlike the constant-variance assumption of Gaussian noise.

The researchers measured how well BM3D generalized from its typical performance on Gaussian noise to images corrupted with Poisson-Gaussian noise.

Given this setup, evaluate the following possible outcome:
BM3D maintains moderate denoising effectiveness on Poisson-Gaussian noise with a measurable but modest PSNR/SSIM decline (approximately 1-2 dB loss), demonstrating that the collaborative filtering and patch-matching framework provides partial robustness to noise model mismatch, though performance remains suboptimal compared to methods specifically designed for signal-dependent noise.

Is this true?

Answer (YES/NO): NO